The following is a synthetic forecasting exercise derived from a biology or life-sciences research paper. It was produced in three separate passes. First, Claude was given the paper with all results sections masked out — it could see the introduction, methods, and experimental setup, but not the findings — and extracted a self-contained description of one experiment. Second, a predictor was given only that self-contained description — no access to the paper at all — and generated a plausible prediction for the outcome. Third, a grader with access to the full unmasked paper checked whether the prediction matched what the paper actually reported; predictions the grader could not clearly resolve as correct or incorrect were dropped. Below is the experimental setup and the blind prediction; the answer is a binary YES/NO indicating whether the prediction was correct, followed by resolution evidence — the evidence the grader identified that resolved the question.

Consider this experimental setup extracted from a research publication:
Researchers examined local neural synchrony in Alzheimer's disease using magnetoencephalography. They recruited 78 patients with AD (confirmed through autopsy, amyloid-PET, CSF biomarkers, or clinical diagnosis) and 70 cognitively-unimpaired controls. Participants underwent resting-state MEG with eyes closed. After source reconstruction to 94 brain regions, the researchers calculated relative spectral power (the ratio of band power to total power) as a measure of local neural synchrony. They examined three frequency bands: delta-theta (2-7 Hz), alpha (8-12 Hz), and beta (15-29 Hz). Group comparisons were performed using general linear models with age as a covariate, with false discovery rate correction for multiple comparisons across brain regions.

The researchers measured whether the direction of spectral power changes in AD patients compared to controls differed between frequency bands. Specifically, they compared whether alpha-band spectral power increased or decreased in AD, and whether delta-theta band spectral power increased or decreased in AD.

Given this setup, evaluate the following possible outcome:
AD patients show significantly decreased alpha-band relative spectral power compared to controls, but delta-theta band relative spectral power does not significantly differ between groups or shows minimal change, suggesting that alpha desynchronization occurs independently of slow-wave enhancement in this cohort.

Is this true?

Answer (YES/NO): NO